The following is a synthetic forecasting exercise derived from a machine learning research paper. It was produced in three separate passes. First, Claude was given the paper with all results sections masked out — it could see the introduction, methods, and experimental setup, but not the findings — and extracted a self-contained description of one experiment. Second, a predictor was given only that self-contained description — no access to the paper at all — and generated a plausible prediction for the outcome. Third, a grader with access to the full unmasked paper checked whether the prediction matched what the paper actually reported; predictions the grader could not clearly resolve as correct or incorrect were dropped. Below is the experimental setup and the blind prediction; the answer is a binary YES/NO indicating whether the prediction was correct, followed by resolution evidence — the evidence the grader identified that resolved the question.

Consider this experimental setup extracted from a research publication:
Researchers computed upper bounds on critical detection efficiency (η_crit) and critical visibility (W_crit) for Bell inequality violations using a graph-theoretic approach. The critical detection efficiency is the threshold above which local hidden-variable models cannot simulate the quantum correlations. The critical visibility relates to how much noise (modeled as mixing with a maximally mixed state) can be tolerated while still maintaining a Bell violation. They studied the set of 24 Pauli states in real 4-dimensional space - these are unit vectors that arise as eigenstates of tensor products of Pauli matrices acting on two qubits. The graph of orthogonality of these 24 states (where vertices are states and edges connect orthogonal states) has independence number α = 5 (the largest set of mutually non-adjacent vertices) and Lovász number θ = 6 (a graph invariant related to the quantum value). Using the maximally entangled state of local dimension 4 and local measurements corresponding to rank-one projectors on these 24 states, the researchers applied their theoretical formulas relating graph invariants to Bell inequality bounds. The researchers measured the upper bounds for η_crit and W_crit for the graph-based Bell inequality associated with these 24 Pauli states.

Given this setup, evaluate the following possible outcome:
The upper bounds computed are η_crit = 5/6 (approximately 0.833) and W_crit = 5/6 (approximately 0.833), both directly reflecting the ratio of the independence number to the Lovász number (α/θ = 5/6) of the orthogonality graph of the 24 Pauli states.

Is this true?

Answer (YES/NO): NO